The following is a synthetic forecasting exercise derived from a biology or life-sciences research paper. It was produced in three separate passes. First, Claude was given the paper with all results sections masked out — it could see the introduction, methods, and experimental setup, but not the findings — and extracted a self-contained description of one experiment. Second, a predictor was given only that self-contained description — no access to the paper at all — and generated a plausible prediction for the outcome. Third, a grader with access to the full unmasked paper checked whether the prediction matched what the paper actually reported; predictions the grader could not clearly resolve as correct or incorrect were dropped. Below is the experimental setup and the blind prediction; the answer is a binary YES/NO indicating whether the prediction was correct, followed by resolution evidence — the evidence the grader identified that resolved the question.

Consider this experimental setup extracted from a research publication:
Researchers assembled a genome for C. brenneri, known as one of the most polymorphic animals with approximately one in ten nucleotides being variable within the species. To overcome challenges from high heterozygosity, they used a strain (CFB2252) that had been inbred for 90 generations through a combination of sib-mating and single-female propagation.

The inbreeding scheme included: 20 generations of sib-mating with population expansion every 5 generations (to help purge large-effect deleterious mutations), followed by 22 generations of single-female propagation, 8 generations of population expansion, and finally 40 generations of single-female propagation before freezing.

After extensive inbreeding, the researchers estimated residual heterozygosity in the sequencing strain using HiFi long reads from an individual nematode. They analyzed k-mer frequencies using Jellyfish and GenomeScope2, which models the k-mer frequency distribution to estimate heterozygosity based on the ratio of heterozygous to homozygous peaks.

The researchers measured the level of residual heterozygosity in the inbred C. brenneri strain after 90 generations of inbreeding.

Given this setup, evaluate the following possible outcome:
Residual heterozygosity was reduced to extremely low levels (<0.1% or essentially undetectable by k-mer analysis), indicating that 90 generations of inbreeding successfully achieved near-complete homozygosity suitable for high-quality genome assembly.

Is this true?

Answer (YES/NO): NO